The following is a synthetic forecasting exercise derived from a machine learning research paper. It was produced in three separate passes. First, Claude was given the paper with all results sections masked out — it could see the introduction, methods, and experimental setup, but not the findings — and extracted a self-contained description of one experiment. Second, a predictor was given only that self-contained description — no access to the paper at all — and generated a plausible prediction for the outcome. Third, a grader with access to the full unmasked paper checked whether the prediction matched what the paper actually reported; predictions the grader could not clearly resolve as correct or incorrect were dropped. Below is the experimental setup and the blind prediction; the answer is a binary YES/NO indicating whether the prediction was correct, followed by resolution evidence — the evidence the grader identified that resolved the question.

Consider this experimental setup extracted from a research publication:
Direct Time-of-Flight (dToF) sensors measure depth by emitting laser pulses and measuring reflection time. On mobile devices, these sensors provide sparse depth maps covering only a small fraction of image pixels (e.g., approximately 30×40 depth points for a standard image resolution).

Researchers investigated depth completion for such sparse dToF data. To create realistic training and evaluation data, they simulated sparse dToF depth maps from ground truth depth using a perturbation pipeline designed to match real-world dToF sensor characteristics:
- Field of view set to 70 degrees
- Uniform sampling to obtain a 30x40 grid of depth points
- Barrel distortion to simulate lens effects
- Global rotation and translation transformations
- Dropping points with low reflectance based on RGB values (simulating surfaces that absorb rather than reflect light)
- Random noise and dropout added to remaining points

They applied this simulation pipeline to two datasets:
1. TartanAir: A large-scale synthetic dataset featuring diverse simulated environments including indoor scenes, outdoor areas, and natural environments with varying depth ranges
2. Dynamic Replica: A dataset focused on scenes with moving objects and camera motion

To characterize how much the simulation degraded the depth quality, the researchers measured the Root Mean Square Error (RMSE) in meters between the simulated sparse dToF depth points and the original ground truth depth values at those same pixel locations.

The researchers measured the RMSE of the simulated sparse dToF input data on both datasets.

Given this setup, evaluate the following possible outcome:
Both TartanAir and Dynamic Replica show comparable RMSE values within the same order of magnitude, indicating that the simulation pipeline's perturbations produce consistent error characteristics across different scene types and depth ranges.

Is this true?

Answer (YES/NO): YES